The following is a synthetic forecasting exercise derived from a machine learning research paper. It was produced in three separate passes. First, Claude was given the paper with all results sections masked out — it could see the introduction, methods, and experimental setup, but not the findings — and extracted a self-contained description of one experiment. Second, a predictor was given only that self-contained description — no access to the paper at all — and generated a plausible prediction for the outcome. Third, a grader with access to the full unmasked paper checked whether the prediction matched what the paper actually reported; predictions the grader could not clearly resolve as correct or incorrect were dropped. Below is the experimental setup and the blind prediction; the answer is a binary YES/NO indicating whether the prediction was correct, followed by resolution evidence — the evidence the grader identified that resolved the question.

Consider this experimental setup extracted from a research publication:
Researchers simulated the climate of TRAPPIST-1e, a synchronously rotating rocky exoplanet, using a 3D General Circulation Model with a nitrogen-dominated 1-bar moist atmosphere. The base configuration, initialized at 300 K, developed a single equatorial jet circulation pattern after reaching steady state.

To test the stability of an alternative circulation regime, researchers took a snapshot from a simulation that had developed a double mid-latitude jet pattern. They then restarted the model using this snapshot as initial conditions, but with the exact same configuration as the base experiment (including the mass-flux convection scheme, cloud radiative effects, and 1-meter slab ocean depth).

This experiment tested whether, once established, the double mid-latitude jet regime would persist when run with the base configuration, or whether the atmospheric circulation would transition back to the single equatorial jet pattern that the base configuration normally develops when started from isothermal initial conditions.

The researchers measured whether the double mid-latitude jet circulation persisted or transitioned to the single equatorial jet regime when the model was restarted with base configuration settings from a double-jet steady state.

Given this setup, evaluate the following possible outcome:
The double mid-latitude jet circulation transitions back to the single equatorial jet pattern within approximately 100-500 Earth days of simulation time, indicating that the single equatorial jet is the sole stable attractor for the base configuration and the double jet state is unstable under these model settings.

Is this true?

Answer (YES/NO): NO